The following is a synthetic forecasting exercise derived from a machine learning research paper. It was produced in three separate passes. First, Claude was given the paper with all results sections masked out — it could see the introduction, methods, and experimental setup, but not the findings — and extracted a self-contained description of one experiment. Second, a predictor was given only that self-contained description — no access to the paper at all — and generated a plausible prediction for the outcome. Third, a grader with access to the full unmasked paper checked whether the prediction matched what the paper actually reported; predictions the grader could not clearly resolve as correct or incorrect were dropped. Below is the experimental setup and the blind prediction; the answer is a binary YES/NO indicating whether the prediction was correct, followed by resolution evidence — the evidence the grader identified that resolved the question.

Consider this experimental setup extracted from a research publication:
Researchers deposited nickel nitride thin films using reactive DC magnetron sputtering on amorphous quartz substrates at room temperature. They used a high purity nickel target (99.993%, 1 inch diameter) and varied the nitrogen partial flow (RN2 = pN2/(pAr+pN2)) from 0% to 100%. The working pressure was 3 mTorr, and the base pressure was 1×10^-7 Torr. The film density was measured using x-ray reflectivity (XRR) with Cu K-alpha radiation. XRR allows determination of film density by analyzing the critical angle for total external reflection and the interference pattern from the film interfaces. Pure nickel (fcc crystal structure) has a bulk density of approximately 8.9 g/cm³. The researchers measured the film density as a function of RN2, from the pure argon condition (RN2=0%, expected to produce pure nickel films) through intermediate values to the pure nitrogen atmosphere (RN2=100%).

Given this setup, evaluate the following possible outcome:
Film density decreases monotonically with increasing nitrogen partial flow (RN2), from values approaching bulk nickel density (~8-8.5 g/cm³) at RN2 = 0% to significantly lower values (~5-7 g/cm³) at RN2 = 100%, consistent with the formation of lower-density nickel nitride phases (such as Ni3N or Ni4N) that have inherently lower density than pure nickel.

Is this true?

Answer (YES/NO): NO